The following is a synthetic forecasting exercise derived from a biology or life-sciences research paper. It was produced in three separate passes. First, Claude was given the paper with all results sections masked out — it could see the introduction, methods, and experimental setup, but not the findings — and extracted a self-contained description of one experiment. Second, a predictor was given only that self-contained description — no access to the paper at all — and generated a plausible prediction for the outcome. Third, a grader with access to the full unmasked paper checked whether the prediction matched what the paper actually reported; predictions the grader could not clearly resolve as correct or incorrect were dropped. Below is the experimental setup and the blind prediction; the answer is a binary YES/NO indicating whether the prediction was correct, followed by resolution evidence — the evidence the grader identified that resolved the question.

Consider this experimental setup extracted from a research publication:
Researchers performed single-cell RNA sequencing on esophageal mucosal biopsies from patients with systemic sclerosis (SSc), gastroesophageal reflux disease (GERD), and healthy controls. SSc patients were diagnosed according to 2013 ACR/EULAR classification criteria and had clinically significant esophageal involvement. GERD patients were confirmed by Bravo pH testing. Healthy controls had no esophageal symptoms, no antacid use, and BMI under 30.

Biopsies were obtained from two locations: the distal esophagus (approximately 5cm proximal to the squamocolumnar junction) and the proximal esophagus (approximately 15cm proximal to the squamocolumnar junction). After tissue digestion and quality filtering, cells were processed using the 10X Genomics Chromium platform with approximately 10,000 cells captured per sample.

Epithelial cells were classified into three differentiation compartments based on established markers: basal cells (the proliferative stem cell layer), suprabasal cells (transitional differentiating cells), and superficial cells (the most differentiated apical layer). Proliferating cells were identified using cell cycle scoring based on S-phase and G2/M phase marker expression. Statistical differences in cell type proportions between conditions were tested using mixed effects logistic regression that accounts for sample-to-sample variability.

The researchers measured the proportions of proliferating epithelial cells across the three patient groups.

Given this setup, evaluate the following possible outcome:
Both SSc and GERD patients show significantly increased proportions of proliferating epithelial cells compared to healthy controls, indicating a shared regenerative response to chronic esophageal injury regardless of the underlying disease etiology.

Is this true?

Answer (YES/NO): NO